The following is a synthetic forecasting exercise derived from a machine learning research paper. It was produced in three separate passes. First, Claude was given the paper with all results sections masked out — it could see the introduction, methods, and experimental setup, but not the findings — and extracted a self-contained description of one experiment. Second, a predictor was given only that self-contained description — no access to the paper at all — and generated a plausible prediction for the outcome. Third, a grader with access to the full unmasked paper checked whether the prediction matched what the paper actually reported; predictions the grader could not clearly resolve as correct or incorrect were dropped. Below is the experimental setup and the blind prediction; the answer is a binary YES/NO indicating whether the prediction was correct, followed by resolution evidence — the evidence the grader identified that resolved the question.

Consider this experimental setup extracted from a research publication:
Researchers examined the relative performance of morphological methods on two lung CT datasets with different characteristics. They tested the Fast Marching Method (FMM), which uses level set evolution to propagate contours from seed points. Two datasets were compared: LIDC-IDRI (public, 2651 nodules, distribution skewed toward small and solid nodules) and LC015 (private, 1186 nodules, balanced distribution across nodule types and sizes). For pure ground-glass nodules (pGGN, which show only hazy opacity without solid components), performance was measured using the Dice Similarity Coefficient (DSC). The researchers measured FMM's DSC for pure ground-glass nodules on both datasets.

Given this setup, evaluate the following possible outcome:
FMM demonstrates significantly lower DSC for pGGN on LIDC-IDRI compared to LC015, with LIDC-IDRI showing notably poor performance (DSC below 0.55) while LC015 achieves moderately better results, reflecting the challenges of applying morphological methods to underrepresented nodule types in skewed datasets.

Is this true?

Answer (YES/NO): NO